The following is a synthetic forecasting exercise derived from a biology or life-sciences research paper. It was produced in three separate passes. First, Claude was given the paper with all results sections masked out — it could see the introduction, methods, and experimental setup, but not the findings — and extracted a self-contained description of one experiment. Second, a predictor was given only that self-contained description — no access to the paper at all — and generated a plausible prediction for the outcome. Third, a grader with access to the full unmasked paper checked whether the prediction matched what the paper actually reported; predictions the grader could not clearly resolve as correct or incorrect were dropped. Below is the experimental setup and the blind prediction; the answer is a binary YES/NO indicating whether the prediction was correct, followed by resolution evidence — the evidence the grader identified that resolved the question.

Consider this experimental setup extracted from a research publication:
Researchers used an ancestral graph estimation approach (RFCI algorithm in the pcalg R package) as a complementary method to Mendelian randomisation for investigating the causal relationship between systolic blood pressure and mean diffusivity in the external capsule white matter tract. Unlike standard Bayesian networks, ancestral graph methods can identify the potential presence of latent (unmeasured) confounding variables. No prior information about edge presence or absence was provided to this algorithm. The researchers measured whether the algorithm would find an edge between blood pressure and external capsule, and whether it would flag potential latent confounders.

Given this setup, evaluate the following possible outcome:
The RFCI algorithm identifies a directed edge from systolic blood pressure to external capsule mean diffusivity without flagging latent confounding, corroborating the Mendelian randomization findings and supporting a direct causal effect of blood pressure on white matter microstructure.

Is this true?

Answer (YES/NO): NO